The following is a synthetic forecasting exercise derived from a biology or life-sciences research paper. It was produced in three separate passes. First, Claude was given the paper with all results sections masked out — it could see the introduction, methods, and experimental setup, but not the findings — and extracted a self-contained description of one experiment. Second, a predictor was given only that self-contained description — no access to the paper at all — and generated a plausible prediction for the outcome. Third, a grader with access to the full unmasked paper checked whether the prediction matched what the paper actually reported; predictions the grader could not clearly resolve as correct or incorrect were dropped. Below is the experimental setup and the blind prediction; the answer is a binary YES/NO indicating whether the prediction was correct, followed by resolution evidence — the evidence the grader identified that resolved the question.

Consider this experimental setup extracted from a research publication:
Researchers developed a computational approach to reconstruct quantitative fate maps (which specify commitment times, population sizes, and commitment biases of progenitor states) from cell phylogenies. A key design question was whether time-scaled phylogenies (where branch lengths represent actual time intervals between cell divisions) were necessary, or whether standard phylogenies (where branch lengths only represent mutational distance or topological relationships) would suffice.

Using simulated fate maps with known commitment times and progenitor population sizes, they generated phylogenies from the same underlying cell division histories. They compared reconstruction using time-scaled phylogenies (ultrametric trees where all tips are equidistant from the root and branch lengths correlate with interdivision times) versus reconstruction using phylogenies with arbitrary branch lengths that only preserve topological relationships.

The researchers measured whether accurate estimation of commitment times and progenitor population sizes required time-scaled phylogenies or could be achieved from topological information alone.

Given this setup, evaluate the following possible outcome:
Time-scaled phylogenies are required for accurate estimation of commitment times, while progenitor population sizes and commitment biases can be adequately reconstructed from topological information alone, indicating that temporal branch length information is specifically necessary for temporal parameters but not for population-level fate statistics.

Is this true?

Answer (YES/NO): NO